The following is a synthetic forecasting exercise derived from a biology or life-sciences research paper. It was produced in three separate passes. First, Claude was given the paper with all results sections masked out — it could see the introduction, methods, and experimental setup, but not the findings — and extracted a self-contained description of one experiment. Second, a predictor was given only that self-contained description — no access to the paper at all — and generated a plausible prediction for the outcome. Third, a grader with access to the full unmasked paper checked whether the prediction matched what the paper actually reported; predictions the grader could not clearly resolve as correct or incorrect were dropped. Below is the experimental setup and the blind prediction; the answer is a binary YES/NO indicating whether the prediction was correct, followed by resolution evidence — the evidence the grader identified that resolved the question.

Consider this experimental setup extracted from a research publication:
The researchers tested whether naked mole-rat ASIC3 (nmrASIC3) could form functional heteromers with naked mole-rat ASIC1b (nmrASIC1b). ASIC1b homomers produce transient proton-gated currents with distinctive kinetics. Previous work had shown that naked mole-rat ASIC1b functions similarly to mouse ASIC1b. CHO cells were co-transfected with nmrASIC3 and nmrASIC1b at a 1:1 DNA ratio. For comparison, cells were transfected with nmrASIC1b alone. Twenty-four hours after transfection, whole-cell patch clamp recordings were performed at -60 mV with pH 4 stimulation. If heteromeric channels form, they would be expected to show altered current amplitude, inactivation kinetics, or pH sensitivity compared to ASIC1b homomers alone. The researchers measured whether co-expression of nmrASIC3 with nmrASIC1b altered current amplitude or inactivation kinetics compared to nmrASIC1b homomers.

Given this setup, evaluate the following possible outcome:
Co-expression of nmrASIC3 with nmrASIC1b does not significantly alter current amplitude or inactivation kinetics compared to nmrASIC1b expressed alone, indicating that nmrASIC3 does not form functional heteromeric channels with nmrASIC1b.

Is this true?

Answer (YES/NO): NO